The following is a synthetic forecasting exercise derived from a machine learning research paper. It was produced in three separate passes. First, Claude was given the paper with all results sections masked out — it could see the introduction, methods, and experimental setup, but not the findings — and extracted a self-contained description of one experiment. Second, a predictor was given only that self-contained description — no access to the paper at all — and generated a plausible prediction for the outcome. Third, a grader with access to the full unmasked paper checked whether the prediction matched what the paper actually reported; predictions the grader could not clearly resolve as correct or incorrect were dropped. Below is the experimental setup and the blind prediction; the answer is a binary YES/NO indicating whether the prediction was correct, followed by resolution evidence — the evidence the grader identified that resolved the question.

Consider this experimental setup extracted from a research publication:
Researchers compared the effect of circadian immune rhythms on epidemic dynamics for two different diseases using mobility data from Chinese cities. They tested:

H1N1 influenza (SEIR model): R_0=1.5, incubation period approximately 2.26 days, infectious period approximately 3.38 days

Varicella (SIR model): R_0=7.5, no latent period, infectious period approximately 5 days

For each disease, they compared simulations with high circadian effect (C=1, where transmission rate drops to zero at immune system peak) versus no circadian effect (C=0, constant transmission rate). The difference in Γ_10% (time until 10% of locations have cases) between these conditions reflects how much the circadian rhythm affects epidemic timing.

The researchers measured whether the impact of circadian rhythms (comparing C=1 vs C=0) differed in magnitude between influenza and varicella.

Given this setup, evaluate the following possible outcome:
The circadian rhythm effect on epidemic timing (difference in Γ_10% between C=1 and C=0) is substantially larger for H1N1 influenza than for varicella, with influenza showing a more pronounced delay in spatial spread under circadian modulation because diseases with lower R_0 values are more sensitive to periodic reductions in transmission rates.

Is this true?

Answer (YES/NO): NO